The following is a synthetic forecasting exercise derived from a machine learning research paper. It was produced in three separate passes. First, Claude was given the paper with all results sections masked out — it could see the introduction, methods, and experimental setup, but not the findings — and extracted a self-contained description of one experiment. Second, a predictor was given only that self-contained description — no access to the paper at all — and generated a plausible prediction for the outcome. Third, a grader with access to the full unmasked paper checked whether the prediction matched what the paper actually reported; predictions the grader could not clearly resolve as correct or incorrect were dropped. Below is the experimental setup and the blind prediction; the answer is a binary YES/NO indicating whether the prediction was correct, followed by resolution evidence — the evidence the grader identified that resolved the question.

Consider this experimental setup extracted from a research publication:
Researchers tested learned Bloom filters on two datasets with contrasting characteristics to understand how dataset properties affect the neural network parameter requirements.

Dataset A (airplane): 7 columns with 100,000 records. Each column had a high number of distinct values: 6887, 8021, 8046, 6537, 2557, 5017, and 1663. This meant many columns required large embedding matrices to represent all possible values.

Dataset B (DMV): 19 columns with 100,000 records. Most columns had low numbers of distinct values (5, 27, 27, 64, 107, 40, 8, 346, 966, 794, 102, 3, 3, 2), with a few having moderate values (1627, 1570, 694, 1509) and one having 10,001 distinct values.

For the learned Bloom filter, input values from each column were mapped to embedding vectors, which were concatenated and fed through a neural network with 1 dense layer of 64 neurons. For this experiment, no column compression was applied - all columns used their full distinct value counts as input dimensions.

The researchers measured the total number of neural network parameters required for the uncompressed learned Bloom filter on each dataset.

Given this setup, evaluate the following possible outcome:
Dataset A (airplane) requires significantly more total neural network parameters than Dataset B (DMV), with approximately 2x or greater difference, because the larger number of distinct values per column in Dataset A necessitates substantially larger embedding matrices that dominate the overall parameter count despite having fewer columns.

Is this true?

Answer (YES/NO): YES